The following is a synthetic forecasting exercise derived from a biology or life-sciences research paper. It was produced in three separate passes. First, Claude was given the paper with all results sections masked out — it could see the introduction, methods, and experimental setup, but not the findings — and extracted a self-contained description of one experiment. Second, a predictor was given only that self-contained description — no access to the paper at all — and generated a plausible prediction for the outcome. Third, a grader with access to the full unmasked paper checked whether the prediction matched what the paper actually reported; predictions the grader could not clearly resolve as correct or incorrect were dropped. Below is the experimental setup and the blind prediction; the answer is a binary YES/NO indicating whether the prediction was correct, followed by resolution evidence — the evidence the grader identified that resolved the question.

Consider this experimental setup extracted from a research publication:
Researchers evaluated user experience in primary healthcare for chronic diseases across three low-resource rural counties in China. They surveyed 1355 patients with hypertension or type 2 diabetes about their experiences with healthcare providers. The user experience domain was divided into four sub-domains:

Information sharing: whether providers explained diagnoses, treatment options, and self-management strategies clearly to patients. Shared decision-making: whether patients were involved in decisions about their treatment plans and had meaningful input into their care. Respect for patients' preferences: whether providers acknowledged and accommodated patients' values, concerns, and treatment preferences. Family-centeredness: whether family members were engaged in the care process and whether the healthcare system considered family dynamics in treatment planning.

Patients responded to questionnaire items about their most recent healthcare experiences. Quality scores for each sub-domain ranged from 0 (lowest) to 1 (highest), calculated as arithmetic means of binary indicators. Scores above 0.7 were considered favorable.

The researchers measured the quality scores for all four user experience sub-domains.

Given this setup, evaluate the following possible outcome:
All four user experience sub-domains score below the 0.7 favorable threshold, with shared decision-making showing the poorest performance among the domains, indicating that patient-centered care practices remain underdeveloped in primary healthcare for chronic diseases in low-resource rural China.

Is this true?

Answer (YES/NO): NO